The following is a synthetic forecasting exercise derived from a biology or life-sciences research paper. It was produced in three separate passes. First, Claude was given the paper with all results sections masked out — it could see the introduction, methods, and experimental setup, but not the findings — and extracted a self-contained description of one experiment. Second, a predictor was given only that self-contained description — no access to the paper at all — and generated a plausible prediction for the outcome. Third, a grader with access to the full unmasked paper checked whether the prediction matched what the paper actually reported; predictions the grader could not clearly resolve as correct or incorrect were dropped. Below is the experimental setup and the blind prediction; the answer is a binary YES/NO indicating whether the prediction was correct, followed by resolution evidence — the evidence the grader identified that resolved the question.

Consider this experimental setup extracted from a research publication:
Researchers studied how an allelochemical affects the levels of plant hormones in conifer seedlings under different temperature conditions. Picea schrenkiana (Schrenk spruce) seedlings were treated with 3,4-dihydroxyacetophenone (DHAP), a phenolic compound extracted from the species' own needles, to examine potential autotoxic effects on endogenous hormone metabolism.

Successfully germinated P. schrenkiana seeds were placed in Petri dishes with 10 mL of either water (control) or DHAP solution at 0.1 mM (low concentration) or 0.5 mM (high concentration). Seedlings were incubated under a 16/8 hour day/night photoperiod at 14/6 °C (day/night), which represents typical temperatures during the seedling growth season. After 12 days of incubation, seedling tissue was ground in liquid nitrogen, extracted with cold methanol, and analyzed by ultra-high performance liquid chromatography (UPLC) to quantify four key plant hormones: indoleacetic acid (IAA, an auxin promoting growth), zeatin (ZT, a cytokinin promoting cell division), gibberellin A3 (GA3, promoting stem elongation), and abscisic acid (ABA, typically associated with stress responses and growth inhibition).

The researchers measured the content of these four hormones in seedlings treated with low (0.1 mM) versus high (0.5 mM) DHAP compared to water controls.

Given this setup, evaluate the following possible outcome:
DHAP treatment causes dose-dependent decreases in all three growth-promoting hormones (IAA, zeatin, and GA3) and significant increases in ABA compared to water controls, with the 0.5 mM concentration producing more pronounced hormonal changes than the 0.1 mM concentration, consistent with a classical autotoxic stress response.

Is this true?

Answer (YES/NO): NO